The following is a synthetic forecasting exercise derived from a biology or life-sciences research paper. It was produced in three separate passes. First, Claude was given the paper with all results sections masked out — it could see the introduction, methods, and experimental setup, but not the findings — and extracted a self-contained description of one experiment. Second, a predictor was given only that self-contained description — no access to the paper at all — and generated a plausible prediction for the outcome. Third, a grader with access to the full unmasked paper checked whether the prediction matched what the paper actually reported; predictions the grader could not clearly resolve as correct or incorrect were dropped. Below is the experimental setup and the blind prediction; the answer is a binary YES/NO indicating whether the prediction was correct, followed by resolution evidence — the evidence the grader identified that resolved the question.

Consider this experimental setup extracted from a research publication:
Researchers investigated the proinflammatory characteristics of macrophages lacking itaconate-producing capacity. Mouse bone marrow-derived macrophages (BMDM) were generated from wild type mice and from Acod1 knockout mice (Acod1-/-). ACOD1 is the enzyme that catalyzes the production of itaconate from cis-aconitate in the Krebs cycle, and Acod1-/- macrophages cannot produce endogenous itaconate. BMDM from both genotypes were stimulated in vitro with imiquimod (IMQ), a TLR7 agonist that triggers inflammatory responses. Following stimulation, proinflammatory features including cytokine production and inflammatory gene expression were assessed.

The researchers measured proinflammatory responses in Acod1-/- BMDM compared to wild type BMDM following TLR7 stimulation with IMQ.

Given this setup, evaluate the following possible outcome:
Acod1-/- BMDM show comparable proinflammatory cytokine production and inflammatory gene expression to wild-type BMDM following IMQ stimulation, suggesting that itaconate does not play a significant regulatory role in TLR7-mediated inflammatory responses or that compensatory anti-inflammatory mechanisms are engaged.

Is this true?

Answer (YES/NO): NO